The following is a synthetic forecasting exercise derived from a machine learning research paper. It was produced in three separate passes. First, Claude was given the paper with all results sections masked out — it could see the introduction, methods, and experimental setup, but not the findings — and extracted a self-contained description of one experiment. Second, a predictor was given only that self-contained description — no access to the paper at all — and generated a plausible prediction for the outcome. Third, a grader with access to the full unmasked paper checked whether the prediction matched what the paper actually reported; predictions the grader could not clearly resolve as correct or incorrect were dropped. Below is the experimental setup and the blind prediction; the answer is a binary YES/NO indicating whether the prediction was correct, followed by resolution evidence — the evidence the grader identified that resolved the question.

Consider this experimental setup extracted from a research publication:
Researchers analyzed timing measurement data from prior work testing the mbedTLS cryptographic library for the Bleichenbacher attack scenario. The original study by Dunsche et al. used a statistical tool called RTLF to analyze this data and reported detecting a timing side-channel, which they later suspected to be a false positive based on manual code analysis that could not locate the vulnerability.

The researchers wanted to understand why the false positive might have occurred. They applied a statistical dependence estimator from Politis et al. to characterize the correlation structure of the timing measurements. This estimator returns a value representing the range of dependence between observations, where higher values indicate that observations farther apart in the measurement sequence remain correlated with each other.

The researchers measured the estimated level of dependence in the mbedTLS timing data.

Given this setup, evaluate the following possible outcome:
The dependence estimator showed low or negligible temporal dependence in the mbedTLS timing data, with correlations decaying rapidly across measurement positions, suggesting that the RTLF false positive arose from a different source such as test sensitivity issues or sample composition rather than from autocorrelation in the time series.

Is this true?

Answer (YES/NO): NO